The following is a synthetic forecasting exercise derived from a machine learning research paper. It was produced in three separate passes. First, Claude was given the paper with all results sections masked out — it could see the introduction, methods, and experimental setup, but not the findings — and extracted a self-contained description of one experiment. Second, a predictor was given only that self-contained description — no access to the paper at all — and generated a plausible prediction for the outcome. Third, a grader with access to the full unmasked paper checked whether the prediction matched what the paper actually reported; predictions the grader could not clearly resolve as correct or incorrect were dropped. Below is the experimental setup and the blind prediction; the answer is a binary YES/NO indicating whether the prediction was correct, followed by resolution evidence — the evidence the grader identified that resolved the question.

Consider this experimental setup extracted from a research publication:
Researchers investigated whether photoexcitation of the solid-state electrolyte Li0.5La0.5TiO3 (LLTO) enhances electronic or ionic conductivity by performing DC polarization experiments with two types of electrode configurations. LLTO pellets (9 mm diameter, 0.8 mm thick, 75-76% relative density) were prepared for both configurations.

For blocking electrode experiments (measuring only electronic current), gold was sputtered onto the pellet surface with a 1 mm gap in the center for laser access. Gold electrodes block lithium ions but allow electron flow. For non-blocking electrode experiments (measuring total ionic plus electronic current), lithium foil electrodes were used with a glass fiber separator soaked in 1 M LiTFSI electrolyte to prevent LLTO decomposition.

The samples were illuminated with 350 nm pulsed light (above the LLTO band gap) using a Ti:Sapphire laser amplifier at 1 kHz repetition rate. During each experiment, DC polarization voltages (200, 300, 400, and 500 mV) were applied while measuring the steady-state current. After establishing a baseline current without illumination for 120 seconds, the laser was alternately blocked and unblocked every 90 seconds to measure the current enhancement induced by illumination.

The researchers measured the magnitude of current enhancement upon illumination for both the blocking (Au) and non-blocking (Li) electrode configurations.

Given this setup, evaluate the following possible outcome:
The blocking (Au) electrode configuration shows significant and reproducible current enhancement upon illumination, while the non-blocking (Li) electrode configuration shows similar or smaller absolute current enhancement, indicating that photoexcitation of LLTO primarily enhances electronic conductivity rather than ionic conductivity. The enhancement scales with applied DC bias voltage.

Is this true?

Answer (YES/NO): NO